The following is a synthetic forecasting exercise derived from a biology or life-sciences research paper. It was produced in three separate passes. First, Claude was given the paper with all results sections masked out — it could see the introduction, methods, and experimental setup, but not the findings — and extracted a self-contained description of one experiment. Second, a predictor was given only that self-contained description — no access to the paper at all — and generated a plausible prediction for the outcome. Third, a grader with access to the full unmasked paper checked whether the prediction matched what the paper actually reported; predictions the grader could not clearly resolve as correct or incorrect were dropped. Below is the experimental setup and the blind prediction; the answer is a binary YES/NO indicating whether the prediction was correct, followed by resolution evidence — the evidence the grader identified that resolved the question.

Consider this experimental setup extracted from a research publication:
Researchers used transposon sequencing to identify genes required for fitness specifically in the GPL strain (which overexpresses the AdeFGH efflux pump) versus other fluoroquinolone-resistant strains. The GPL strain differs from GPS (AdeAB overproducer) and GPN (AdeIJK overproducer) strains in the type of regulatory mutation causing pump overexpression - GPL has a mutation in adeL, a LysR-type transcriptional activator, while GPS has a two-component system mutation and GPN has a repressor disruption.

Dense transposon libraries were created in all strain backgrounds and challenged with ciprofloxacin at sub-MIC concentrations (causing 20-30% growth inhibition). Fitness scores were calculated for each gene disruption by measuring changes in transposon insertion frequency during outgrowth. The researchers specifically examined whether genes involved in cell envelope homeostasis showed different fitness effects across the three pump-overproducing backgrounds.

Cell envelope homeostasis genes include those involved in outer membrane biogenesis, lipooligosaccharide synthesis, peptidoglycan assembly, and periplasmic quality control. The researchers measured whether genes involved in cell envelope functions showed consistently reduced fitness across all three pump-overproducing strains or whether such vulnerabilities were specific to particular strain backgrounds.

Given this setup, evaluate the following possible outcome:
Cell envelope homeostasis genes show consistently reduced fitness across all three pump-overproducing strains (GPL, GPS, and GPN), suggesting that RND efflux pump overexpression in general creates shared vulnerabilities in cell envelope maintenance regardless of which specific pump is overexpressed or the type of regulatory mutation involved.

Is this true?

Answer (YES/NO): NO